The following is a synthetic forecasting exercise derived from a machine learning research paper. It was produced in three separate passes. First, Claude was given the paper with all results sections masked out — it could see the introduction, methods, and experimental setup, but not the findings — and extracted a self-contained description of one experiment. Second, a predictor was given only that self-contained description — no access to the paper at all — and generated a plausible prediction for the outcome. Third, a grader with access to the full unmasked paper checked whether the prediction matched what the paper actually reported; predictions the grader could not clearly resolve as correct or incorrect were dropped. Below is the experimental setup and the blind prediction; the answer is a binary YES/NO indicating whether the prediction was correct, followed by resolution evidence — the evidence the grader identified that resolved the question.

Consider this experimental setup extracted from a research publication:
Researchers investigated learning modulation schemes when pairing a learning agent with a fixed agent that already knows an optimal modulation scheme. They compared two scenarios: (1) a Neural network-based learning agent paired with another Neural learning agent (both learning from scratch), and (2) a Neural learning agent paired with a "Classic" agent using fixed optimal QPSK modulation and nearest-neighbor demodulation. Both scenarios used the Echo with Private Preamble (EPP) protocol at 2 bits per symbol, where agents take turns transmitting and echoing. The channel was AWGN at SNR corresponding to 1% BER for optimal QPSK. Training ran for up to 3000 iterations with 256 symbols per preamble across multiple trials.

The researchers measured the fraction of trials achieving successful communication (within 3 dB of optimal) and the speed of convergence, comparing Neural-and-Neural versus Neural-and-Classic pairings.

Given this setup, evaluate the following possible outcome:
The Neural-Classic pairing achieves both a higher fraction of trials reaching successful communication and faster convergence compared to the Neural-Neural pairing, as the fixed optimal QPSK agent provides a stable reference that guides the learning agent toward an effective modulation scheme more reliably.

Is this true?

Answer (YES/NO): NO